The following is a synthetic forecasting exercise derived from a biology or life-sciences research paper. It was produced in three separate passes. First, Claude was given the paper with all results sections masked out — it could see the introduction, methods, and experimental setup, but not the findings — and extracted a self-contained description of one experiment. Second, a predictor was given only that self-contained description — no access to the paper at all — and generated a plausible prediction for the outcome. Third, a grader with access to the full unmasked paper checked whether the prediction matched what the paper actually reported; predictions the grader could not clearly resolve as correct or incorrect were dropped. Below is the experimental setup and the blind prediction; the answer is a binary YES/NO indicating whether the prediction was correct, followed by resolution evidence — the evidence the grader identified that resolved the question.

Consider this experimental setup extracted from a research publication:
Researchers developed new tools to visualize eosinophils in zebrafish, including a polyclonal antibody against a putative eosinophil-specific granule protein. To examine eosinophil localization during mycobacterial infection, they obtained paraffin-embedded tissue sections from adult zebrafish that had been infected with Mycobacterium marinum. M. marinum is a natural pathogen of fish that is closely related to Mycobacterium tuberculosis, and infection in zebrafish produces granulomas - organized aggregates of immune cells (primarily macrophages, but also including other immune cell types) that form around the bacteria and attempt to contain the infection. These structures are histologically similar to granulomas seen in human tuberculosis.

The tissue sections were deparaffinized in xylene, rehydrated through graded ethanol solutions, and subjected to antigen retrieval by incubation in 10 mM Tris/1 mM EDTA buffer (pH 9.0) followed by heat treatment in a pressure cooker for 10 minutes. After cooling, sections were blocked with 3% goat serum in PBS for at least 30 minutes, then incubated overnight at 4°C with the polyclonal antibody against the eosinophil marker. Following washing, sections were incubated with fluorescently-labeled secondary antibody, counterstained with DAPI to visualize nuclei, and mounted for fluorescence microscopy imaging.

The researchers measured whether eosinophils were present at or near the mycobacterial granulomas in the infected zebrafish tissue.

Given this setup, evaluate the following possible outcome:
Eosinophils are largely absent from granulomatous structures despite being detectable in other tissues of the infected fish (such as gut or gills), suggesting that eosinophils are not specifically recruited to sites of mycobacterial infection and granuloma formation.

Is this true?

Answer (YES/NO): NO